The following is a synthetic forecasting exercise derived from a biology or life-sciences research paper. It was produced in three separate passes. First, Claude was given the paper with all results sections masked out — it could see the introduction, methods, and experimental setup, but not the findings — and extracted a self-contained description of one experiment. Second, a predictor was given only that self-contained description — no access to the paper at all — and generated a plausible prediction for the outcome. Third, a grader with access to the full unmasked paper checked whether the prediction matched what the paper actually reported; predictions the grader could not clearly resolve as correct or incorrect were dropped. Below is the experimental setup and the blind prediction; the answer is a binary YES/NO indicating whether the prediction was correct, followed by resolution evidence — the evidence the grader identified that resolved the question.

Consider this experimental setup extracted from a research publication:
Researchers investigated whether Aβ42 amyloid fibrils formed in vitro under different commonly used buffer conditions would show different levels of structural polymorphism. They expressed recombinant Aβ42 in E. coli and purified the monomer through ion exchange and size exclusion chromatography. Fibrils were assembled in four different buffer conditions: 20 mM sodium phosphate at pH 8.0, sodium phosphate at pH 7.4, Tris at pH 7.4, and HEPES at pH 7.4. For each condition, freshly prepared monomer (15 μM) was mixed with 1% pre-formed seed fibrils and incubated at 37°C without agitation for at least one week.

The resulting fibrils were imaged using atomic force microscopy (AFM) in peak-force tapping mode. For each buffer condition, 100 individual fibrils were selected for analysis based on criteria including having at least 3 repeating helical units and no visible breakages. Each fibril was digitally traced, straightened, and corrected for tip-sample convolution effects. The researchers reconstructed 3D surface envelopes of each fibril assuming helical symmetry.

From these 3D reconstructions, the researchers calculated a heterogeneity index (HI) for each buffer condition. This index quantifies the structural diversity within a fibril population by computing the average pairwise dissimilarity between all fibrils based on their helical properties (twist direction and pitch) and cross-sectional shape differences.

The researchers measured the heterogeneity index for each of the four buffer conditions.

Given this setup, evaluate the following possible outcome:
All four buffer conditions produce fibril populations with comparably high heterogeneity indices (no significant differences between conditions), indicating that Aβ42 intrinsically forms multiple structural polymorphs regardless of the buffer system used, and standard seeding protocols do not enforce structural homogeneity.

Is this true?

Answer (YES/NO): NO